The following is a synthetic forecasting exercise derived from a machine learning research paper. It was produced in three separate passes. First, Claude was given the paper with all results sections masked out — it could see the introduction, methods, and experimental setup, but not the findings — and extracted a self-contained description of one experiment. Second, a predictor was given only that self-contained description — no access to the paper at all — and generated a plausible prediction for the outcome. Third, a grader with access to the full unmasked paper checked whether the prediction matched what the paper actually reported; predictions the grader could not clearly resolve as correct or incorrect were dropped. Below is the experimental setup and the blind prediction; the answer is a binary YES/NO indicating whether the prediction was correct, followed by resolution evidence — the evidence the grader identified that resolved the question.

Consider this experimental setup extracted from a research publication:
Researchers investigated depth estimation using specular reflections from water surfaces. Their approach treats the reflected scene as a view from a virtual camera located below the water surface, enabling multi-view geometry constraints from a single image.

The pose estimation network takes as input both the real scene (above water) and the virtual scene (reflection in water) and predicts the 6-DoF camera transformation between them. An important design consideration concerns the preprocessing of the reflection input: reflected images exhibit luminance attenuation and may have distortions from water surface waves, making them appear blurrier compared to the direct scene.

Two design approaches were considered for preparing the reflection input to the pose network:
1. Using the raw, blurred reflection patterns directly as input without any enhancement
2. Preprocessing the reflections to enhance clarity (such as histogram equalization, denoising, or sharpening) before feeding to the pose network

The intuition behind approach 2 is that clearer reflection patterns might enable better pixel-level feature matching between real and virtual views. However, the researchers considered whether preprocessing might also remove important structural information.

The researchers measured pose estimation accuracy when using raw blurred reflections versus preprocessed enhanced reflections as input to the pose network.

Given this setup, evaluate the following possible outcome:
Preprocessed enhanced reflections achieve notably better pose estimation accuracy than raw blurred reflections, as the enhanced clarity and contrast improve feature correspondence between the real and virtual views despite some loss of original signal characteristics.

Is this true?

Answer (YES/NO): NO